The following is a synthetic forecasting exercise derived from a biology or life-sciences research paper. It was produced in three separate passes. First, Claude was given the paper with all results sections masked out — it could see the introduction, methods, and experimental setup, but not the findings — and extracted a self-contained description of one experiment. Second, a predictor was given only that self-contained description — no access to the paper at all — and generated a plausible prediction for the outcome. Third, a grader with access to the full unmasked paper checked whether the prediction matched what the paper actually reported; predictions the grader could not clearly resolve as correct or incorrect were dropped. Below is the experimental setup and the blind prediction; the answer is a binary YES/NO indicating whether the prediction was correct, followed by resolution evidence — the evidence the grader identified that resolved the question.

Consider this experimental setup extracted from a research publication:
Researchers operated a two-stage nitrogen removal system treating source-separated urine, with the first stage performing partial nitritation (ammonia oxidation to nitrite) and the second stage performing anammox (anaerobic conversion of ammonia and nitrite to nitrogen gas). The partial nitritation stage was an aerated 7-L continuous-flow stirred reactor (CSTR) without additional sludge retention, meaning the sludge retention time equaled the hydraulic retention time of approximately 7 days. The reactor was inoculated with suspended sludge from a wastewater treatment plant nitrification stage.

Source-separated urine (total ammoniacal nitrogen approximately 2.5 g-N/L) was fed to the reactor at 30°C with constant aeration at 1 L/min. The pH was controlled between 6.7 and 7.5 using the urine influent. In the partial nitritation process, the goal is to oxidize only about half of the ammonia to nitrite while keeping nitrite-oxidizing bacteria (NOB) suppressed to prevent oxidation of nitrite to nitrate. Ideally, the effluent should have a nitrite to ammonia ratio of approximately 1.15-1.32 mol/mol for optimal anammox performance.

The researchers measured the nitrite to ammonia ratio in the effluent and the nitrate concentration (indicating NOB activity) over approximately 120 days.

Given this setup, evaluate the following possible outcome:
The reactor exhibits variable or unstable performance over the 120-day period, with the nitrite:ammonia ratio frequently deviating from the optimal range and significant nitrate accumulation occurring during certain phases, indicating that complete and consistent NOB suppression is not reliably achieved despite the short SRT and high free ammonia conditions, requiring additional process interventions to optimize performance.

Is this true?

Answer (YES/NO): NO